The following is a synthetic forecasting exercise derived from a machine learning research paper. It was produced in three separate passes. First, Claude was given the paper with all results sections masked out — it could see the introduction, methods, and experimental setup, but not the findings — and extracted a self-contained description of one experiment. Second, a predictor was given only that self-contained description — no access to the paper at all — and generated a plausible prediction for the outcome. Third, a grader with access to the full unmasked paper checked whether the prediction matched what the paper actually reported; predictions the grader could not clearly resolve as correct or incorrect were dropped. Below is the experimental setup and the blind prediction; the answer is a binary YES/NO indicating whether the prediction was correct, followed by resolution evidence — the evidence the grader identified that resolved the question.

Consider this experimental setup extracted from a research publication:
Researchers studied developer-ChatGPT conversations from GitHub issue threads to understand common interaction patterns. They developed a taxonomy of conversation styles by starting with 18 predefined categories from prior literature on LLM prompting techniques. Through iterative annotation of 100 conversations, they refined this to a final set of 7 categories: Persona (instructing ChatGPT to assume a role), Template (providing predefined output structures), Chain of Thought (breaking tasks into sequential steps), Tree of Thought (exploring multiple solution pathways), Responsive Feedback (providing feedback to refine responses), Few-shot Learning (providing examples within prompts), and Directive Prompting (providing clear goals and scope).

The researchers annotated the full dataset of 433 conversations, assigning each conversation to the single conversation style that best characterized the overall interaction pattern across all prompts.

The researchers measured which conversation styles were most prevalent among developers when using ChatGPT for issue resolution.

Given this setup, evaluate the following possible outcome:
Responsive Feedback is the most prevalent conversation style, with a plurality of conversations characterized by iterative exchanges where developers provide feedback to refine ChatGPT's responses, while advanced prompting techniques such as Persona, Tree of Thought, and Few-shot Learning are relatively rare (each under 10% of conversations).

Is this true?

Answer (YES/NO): NO